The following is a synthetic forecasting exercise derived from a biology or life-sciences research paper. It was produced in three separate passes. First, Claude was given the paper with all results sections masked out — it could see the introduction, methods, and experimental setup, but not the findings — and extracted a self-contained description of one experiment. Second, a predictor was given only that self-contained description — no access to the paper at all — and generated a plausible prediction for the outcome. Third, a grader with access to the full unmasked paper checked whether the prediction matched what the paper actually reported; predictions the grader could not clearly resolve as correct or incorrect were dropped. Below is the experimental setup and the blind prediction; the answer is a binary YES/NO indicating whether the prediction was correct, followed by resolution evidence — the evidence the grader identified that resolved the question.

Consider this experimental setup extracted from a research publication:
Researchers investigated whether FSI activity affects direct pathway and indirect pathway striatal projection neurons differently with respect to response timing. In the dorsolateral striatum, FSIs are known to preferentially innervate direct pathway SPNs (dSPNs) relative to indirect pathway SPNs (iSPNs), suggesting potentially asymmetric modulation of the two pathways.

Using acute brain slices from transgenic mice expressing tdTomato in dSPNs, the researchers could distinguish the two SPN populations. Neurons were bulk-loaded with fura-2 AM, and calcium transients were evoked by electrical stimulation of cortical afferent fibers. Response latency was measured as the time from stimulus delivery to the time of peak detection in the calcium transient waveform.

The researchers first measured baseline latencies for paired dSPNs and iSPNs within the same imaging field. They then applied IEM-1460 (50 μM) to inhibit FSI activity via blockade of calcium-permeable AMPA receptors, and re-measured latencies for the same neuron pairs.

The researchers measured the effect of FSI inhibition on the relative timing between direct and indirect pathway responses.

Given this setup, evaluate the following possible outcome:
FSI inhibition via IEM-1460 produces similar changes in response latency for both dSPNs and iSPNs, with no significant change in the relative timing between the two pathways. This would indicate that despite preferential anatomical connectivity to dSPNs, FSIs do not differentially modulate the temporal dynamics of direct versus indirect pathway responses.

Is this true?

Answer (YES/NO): NO